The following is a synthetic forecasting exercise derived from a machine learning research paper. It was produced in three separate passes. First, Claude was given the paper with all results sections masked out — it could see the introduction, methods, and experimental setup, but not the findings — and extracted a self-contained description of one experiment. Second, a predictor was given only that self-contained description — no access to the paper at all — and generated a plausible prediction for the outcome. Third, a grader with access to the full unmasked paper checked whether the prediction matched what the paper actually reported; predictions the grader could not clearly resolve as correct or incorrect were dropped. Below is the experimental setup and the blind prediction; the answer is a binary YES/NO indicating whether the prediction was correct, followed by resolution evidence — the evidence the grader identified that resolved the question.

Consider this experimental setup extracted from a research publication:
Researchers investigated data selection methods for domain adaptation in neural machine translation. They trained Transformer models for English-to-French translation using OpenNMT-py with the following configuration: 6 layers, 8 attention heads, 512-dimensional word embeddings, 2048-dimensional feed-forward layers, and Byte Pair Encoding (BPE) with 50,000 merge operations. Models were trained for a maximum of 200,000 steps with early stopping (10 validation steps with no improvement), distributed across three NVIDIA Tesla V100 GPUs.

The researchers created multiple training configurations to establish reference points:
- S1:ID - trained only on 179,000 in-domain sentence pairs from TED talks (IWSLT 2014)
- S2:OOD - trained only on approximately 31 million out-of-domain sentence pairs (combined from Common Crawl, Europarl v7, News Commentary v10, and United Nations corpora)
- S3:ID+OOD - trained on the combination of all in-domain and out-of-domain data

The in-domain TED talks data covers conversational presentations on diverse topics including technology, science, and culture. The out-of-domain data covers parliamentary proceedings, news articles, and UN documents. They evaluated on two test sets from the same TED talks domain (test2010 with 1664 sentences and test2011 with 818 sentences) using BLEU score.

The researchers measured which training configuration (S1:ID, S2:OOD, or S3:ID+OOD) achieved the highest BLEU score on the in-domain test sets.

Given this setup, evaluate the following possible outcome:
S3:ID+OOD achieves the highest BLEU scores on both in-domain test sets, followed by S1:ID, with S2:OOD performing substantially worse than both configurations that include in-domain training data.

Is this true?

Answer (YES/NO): NO